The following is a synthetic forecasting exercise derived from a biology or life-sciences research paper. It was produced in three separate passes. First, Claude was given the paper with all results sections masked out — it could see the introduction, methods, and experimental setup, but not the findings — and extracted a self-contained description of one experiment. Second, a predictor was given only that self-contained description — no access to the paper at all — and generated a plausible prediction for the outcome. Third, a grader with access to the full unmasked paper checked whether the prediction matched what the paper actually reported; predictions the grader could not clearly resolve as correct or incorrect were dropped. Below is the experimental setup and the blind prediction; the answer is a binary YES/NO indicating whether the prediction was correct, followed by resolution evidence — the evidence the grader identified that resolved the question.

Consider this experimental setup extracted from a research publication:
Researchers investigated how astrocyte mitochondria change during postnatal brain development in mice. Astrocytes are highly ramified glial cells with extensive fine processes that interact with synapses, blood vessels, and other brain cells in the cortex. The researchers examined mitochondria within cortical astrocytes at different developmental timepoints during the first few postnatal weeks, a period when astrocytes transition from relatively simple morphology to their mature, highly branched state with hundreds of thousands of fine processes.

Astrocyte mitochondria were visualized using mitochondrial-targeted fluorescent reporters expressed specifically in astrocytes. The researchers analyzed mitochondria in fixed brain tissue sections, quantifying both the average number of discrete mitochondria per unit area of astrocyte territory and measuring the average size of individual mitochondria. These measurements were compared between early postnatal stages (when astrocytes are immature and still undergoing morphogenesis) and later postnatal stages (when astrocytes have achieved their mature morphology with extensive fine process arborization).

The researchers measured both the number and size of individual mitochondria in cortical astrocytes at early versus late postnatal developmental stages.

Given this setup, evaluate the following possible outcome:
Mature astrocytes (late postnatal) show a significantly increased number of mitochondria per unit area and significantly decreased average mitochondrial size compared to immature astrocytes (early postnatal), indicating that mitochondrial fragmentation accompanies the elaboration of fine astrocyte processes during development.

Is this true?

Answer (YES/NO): YES